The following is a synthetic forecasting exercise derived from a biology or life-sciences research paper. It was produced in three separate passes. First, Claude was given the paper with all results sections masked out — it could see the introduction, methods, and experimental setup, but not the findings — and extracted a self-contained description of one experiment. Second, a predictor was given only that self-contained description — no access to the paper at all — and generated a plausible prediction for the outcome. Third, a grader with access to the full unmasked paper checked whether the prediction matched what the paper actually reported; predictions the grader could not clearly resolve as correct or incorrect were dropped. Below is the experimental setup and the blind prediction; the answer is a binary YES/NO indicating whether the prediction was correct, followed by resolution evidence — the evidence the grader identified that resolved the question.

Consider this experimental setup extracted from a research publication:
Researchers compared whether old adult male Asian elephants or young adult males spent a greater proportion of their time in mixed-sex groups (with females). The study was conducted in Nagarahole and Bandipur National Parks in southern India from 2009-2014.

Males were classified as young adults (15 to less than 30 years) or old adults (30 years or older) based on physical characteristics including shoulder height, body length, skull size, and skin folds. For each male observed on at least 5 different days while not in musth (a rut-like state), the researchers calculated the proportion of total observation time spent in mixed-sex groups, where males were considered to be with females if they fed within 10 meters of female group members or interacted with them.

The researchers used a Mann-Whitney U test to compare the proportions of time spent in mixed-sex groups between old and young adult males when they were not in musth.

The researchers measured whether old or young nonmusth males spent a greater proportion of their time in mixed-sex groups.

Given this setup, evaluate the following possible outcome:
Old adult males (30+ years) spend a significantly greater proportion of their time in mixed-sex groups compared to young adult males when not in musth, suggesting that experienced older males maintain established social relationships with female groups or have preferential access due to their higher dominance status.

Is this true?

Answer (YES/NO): NO